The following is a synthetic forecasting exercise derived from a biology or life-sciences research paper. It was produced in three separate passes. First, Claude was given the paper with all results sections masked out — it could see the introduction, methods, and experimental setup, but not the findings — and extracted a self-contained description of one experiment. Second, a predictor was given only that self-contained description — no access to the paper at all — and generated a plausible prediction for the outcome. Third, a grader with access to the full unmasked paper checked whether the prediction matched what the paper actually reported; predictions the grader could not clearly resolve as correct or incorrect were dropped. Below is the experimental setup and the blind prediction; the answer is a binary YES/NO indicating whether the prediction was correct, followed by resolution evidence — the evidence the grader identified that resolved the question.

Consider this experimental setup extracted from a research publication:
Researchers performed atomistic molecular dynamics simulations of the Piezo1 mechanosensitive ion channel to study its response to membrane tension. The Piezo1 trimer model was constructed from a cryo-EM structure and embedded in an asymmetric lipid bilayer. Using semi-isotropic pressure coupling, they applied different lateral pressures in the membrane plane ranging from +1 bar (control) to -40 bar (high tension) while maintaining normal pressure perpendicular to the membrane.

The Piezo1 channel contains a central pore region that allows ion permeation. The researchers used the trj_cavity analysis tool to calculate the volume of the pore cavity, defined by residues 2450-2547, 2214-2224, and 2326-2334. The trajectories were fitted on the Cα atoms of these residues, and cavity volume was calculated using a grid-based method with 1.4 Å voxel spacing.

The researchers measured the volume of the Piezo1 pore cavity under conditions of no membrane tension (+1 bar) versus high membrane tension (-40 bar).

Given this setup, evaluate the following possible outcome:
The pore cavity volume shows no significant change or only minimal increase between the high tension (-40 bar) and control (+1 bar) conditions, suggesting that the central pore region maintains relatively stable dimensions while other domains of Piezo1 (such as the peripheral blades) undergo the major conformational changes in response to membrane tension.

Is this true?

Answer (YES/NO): NO